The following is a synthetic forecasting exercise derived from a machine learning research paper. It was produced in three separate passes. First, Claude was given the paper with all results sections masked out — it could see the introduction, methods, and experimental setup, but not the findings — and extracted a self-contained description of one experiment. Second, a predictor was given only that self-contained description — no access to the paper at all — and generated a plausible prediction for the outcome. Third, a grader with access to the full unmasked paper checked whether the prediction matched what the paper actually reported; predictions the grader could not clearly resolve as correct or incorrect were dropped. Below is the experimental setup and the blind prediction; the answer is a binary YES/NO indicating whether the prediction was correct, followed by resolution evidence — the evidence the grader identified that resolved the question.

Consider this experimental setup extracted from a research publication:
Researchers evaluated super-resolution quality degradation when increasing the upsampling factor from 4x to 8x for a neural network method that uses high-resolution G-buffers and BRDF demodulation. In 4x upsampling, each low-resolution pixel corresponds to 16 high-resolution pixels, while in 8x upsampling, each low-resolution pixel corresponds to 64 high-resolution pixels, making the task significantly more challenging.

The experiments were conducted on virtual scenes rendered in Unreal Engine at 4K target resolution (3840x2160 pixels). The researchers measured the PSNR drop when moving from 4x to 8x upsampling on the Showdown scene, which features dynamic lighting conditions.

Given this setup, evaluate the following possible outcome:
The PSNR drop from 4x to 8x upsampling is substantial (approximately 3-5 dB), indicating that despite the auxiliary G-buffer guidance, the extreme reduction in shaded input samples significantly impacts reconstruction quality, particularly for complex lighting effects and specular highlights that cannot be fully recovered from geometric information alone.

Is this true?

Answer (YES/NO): NO